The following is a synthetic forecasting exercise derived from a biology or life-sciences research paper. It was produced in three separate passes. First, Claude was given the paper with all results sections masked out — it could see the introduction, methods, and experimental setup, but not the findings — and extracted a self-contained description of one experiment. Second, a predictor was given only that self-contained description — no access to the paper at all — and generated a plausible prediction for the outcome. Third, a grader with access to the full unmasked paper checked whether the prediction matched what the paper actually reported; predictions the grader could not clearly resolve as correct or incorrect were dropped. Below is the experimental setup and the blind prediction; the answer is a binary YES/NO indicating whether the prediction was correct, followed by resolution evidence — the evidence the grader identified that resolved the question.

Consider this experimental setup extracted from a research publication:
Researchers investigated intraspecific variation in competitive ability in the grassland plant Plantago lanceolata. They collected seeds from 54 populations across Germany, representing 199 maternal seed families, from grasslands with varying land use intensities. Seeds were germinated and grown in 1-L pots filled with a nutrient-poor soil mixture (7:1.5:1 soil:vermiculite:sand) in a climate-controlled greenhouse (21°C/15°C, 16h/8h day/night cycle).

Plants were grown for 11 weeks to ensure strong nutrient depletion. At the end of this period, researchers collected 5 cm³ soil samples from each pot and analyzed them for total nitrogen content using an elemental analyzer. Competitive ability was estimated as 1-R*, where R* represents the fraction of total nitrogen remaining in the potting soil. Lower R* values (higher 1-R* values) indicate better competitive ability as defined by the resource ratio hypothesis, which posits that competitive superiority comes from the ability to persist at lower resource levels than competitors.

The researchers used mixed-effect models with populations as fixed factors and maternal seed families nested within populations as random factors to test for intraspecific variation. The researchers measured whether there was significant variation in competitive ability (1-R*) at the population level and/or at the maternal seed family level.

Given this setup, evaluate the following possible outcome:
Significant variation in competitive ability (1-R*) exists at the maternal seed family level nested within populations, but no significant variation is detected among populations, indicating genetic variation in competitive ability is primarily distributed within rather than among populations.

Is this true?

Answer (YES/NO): NO